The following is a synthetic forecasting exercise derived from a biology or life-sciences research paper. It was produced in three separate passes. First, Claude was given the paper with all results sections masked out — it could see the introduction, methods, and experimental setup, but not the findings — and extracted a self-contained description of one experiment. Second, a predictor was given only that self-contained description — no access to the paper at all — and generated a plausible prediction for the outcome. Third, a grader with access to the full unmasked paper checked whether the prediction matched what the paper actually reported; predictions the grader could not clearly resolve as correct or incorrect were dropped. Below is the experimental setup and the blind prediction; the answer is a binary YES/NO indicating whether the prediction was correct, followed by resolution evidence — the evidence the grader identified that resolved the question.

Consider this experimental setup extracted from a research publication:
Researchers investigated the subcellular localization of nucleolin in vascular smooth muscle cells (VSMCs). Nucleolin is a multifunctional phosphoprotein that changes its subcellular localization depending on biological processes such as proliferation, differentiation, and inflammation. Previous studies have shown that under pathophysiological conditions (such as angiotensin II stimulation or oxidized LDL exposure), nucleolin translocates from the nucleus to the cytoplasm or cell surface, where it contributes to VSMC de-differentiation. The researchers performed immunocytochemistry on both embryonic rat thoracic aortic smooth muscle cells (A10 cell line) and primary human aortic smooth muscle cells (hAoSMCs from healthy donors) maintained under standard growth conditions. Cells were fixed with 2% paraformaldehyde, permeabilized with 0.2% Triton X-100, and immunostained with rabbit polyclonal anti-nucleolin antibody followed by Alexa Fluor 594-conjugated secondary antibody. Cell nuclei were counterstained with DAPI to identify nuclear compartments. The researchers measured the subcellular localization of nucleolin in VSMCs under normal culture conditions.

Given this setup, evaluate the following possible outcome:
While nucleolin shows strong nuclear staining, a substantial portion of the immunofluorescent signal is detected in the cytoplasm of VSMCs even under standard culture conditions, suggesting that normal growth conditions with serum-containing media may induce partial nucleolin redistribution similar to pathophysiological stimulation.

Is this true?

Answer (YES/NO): NO